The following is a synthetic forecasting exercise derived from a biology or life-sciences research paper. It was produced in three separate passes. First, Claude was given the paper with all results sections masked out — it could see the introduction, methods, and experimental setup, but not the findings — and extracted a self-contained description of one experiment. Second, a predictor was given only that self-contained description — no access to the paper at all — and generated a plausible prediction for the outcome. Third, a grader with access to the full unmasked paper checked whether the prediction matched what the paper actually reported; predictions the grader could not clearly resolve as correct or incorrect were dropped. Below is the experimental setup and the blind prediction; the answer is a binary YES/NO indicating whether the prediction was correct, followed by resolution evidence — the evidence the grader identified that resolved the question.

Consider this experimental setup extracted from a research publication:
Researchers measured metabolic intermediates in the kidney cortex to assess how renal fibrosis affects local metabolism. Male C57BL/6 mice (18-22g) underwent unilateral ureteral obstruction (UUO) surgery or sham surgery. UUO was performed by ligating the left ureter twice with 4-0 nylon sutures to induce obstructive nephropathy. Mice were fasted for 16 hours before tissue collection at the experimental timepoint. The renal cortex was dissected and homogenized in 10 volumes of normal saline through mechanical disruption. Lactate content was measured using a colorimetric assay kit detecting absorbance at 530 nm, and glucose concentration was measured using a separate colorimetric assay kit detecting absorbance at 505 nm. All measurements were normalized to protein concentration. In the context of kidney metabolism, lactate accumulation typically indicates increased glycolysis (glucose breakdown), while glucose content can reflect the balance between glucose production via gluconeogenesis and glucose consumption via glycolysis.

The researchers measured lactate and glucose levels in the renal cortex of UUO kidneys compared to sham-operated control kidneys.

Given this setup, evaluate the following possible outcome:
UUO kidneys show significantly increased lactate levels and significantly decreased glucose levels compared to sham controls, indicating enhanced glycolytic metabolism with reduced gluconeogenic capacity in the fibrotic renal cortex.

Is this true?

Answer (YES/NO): NO